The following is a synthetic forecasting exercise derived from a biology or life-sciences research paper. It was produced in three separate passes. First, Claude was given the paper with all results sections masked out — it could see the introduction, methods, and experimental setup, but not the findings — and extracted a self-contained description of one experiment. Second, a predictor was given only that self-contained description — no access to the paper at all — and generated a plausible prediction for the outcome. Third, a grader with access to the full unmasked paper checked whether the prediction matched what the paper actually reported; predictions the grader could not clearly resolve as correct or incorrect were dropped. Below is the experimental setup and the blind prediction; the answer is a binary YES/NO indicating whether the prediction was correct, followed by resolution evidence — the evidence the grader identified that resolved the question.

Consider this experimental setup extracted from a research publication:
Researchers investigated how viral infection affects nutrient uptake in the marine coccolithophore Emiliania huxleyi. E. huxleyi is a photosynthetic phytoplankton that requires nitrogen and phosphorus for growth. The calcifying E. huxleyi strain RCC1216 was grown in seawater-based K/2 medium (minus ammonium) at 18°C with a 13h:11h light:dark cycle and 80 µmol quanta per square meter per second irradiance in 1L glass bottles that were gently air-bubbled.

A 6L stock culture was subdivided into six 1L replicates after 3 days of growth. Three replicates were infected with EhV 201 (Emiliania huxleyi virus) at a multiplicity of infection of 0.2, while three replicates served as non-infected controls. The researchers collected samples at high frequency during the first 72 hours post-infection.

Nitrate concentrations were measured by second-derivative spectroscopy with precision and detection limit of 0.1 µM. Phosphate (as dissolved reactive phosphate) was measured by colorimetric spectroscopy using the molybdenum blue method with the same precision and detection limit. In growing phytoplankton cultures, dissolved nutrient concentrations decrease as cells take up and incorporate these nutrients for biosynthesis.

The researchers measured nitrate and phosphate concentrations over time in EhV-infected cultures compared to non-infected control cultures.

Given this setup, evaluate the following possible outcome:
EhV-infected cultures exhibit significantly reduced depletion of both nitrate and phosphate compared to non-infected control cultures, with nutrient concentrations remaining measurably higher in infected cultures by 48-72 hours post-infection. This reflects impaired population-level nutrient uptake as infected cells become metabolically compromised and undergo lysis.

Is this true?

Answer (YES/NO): YES